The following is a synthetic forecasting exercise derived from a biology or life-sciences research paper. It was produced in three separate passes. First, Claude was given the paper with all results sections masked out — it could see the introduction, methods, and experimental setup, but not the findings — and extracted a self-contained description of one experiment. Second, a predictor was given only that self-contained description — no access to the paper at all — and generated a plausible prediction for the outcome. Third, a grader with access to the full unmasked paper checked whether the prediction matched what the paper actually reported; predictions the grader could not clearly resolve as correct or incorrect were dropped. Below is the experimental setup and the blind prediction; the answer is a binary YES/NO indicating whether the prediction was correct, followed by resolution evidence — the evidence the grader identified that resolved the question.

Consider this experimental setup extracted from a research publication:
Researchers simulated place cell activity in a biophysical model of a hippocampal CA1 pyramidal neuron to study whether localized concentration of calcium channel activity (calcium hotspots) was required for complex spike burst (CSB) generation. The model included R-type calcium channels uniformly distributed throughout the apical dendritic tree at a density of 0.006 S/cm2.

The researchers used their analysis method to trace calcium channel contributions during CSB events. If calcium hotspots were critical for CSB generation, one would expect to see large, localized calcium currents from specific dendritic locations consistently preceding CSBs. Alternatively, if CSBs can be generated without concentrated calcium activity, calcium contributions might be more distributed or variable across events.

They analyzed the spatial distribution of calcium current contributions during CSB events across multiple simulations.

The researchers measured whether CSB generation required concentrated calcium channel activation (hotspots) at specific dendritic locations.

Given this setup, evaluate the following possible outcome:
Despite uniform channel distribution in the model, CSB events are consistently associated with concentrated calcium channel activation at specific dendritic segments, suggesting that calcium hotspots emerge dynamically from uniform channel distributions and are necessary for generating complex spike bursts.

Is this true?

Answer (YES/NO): NO